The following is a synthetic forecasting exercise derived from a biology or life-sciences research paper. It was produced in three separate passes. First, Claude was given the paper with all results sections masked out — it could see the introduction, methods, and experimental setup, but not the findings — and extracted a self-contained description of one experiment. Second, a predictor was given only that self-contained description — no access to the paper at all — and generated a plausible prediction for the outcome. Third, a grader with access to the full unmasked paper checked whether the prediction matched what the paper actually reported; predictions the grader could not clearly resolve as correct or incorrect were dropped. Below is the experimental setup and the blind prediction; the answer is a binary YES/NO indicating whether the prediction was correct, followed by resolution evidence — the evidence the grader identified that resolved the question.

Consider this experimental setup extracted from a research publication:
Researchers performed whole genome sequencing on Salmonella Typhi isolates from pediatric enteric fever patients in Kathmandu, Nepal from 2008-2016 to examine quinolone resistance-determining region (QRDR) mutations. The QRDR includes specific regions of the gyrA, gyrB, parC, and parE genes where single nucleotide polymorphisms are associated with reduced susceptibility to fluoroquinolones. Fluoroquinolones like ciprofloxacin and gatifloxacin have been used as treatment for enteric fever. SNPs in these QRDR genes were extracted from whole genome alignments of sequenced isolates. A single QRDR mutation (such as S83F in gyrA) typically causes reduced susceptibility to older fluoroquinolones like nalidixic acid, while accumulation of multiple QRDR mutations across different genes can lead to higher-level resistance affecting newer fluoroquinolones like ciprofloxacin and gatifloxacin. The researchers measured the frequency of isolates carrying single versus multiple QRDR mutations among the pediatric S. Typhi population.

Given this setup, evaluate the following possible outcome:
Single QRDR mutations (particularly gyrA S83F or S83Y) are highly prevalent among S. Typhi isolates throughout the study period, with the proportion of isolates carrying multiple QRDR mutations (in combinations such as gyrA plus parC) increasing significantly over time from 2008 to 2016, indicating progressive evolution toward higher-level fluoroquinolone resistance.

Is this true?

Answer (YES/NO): NO